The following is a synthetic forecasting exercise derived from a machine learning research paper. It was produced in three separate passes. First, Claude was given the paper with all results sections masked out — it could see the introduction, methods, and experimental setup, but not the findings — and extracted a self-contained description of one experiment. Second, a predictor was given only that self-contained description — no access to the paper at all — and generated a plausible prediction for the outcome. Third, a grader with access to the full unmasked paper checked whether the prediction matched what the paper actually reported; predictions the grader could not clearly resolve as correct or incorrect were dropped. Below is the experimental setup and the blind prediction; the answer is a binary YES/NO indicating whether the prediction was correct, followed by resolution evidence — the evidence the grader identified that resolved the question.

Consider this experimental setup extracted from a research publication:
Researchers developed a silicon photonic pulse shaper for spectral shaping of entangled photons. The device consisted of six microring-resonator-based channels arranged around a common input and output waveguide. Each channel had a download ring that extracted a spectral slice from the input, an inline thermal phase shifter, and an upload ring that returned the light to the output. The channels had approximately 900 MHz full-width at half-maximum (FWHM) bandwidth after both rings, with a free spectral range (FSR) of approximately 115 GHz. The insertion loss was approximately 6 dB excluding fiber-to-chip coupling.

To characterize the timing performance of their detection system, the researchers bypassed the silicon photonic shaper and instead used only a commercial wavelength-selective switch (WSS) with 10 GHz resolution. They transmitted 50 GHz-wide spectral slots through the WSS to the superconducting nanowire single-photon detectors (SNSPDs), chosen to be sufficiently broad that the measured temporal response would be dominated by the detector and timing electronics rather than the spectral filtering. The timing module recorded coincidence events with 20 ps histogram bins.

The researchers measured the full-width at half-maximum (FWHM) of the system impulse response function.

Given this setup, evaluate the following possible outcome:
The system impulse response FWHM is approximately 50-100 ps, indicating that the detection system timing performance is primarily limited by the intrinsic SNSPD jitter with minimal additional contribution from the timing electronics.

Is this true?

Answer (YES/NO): YES